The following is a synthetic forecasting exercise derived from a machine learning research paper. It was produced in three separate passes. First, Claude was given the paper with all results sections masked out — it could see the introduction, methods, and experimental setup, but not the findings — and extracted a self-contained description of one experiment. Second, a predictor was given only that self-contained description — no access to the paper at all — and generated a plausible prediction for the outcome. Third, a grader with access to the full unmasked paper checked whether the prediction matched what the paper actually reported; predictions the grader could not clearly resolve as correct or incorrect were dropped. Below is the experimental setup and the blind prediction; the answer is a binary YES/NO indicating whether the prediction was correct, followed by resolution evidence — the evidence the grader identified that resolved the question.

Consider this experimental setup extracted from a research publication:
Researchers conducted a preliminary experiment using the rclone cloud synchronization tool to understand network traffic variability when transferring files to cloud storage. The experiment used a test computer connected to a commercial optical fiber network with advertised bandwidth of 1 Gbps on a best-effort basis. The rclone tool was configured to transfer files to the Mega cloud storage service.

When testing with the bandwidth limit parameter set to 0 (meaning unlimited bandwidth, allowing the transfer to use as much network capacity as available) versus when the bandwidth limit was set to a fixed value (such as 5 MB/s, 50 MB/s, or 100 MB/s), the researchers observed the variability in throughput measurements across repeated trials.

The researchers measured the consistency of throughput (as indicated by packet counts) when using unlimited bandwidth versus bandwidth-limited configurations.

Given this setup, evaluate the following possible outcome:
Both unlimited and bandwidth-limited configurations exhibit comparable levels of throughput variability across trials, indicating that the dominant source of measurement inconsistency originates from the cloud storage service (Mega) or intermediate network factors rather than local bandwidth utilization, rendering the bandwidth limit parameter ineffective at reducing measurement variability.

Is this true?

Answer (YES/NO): NO